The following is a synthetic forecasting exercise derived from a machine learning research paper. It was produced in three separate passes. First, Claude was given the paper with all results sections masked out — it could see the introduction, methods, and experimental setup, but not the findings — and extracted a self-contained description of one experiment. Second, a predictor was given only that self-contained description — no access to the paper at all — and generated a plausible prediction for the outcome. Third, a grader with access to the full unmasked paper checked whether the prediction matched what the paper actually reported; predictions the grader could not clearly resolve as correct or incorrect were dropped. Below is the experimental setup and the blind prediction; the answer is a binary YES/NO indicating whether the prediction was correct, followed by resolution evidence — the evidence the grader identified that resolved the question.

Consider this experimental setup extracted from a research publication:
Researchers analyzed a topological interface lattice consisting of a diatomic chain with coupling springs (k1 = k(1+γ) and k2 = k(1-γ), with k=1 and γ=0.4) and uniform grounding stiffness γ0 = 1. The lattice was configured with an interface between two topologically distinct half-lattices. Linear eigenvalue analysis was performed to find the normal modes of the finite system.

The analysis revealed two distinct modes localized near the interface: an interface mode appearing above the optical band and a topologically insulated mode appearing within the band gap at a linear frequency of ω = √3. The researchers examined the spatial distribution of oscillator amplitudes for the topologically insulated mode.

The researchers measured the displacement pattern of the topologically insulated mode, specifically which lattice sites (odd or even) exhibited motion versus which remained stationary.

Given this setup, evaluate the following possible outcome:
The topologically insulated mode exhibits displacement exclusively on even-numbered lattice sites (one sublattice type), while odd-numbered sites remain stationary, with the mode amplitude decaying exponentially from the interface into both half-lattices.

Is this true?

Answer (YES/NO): YES